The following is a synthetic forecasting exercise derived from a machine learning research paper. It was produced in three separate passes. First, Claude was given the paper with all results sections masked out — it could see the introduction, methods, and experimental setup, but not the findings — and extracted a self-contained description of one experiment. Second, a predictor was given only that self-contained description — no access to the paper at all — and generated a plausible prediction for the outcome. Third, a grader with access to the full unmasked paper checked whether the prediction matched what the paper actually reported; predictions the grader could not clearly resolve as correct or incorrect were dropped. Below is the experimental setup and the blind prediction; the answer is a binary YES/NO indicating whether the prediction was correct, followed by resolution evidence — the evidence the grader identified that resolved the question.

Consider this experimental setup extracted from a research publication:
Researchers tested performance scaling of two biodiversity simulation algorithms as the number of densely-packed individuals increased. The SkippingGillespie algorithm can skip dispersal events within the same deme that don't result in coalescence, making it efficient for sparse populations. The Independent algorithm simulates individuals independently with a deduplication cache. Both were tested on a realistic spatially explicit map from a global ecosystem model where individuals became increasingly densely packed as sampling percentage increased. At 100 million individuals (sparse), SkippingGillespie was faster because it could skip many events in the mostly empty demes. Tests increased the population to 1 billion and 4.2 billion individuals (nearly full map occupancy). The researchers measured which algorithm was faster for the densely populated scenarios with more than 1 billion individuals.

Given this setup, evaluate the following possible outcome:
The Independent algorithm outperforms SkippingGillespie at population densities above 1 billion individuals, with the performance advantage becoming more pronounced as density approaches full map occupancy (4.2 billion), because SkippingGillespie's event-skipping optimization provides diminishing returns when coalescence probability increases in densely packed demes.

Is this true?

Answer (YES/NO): YES